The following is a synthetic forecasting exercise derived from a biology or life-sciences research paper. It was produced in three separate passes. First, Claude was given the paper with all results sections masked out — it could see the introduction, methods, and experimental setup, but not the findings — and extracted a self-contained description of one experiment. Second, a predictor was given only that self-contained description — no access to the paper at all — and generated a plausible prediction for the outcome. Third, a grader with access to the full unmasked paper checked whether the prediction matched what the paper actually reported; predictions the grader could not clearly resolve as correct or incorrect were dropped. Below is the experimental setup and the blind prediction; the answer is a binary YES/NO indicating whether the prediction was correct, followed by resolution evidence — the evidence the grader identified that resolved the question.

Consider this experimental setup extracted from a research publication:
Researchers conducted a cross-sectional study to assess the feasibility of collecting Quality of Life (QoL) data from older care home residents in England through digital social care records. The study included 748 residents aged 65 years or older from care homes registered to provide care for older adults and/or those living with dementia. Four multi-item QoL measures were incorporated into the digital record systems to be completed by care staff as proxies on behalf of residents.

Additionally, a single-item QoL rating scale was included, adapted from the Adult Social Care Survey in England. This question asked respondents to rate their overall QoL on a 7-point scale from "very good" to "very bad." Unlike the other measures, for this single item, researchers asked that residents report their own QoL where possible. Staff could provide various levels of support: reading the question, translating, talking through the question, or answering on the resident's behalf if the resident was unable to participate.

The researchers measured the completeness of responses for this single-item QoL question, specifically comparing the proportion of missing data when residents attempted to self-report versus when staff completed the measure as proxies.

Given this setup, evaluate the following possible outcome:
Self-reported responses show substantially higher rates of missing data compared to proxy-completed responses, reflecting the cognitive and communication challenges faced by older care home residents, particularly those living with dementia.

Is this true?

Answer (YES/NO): YES